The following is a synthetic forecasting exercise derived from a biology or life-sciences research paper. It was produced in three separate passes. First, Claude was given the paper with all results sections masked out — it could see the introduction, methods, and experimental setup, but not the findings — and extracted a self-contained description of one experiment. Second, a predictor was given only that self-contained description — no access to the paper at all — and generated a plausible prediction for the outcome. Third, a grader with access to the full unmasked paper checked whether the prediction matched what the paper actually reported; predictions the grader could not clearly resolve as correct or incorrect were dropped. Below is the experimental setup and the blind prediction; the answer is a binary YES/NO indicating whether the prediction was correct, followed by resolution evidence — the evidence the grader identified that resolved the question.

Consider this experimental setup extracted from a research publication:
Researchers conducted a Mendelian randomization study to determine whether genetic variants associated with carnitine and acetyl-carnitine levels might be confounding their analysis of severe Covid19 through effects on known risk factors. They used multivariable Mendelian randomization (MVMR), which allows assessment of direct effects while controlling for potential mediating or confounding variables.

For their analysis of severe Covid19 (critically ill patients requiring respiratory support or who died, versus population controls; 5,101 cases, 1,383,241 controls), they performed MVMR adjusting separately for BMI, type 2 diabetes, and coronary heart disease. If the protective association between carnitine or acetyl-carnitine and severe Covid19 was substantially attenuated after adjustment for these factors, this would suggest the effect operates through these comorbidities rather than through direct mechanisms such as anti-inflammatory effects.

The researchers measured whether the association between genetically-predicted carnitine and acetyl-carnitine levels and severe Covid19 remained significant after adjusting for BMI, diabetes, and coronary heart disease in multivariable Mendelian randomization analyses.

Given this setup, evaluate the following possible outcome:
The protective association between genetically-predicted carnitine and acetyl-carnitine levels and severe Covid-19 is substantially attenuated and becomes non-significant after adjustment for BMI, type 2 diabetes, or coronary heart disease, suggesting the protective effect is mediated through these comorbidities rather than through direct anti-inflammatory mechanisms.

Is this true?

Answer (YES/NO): NO